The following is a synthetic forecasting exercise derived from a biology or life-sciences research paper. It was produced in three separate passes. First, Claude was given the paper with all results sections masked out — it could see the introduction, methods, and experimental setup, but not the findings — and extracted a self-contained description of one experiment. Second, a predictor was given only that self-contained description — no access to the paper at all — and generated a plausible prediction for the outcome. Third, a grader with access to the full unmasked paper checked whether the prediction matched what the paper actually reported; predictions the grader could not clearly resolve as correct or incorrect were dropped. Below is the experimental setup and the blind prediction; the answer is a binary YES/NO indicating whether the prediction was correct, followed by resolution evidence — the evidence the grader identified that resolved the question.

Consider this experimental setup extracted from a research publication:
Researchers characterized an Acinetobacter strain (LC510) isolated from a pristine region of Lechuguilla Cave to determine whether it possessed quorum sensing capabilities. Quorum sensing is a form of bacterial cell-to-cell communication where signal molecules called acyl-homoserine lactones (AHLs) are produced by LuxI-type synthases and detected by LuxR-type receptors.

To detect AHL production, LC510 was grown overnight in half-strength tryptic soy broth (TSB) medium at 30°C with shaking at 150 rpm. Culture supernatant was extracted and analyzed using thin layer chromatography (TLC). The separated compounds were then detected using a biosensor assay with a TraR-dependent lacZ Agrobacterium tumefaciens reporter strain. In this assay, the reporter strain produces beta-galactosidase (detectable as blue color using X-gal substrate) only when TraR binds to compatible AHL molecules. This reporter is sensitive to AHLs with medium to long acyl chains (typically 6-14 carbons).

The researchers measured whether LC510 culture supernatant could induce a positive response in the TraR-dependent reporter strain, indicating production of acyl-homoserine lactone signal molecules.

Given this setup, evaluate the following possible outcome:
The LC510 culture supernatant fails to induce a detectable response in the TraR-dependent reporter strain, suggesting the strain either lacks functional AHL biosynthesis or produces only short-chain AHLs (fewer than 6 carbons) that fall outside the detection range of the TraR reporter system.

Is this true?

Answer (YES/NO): NO